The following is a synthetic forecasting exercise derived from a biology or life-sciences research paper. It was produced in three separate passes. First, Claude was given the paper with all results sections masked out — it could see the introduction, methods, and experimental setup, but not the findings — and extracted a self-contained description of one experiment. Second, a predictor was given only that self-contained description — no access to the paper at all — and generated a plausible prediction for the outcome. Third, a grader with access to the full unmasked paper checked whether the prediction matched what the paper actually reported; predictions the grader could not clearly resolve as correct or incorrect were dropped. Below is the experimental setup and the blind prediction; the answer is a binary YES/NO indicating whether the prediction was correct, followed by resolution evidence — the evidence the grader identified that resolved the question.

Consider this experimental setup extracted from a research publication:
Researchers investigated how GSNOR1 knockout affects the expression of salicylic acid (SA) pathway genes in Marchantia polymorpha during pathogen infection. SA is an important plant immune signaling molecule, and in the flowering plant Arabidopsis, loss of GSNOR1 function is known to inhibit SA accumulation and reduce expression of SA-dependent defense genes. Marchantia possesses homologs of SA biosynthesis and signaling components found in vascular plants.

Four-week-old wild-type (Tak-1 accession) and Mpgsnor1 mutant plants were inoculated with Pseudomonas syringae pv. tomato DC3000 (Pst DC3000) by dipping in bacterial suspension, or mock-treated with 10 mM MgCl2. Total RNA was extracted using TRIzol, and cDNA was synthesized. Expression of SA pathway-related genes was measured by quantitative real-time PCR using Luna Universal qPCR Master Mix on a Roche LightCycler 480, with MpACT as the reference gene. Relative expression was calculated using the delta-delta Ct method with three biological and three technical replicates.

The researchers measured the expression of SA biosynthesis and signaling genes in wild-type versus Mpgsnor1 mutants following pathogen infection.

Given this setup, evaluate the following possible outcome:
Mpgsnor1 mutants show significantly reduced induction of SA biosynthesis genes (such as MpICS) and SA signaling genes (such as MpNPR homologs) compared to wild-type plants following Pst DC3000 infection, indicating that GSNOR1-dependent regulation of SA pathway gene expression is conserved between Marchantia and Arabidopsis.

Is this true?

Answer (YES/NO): NO